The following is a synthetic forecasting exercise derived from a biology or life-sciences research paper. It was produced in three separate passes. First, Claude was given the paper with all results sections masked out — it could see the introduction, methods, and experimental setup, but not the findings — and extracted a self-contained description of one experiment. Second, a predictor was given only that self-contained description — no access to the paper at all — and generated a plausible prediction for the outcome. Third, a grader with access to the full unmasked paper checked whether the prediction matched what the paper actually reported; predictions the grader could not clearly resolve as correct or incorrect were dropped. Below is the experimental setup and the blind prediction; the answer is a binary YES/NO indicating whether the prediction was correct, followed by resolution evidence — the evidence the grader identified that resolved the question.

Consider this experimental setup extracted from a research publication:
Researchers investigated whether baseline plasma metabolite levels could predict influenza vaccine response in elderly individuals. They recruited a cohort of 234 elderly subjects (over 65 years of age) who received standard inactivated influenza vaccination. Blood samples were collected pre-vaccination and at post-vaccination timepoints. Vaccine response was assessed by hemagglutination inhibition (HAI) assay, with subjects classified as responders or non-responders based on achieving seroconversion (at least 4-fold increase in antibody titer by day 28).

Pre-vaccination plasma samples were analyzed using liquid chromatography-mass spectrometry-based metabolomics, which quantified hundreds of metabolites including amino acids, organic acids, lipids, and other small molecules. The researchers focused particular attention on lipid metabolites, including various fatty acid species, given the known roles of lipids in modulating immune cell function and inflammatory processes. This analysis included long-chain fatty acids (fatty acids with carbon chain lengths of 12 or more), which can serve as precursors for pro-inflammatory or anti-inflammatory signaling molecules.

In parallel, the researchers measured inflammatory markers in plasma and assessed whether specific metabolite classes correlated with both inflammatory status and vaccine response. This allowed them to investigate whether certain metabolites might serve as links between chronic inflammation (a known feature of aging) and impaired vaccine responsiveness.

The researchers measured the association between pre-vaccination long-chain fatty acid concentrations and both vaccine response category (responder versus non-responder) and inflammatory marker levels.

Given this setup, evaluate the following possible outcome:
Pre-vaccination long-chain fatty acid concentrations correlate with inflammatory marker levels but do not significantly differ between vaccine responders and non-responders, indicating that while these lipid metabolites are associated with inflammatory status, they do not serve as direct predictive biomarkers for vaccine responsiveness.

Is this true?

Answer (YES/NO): NO